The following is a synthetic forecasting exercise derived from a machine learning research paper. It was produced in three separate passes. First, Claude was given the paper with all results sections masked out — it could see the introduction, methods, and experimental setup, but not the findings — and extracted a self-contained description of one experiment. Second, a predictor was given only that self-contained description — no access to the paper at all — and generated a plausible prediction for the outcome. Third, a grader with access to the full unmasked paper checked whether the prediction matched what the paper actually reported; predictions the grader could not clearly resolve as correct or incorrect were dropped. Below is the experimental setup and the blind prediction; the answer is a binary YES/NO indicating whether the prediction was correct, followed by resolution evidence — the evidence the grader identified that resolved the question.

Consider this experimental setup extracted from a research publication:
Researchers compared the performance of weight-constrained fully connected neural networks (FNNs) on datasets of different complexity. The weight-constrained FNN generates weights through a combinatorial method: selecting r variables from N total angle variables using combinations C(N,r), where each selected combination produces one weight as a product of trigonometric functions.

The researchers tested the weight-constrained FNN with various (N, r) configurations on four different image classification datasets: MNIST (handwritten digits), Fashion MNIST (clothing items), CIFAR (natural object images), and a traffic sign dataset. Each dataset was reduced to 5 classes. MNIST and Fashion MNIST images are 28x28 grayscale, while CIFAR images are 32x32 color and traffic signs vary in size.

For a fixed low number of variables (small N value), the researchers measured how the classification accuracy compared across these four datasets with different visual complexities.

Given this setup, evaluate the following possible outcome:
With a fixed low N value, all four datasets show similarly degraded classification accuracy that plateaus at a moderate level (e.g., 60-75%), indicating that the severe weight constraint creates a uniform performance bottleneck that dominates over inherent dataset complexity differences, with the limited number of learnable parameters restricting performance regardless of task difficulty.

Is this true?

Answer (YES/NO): NO